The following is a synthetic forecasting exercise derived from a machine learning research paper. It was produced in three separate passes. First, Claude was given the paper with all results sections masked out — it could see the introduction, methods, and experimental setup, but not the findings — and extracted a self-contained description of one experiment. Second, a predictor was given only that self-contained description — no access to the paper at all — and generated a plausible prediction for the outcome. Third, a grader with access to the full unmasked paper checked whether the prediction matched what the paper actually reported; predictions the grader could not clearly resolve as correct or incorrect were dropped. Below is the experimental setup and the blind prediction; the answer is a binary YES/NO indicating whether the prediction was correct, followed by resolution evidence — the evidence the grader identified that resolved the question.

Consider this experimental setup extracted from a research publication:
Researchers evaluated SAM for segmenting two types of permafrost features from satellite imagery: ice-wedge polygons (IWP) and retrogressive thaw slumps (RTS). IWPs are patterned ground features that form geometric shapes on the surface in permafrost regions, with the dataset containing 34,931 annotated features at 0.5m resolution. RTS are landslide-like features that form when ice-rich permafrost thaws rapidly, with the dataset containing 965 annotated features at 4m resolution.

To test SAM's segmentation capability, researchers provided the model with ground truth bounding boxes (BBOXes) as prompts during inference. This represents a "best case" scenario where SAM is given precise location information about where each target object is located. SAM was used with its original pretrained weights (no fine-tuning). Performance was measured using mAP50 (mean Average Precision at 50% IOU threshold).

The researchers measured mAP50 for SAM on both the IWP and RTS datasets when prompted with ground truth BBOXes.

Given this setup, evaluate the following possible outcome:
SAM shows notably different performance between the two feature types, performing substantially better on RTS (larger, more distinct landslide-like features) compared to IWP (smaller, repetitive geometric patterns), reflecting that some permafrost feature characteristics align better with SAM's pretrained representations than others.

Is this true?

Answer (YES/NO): NO